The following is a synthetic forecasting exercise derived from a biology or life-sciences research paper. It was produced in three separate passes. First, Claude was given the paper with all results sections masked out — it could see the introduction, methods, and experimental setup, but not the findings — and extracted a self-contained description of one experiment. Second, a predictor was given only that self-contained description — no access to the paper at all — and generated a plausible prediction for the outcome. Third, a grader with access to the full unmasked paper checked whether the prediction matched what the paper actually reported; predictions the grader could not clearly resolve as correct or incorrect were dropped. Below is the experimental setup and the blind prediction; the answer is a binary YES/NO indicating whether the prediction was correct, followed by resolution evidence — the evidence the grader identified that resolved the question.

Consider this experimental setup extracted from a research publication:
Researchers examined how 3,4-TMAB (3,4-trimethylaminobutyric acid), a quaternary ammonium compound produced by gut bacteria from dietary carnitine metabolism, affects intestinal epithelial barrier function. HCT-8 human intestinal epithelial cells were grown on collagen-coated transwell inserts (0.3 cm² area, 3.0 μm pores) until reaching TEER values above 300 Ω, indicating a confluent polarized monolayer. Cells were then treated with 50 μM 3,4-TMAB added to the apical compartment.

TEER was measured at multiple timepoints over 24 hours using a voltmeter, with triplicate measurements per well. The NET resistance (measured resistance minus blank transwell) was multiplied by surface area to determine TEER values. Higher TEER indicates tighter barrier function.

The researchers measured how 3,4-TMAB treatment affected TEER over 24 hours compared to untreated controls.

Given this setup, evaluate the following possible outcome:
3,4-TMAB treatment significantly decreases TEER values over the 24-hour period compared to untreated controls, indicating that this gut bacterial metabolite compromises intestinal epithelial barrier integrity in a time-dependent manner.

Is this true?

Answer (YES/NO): NO